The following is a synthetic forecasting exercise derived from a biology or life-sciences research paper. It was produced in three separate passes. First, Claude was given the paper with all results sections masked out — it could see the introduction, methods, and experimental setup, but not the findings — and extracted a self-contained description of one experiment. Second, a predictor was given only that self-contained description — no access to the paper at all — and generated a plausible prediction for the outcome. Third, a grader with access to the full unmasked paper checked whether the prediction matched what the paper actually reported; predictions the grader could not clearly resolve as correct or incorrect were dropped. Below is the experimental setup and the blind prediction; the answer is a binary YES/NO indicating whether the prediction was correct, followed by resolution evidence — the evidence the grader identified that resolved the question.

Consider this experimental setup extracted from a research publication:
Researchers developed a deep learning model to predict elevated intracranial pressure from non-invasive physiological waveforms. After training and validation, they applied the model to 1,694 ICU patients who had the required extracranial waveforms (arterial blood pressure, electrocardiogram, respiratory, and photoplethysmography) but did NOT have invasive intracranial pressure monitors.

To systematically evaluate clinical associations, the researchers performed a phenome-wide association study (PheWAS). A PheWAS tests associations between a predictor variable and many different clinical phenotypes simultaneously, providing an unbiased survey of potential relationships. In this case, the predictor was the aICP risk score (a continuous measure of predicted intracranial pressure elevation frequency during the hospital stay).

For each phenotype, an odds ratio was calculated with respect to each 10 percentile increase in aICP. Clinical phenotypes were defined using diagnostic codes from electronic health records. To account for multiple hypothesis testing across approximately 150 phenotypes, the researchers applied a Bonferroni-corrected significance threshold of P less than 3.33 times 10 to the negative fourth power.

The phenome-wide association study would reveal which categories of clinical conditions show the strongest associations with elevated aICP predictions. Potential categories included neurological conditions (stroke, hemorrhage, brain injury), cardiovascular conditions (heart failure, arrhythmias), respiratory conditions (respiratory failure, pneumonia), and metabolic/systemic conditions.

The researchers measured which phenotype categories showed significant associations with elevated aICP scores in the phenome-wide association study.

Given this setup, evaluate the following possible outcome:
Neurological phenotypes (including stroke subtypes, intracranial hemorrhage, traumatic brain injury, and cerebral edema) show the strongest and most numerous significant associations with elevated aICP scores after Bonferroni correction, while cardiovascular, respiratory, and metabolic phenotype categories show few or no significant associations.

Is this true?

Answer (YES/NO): NO